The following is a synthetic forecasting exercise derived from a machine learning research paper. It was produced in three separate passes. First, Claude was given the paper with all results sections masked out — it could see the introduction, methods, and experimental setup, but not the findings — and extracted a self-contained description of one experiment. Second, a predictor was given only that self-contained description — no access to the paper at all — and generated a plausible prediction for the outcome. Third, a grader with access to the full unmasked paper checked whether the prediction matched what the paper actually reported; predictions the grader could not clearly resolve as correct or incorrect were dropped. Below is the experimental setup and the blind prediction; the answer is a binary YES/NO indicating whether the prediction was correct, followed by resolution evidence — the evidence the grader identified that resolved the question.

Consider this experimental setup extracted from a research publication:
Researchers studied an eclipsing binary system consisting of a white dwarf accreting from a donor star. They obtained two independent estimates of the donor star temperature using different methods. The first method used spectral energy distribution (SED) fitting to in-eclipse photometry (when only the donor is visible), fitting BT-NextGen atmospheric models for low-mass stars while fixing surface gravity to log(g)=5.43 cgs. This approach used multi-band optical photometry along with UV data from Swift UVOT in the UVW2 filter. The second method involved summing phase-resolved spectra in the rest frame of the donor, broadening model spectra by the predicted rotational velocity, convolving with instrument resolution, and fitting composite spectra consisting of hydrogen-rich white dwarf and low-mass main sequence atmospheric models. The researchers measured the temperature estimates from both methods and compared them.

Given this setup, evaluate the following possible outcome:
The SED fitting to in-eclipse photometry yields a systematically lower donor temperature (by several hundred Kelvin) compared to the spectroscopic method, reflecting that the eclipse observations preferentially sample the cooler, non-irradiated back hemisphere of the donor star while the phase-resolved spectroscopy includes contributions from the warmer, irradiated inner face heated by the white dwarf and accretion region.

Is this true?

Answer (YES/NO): NO